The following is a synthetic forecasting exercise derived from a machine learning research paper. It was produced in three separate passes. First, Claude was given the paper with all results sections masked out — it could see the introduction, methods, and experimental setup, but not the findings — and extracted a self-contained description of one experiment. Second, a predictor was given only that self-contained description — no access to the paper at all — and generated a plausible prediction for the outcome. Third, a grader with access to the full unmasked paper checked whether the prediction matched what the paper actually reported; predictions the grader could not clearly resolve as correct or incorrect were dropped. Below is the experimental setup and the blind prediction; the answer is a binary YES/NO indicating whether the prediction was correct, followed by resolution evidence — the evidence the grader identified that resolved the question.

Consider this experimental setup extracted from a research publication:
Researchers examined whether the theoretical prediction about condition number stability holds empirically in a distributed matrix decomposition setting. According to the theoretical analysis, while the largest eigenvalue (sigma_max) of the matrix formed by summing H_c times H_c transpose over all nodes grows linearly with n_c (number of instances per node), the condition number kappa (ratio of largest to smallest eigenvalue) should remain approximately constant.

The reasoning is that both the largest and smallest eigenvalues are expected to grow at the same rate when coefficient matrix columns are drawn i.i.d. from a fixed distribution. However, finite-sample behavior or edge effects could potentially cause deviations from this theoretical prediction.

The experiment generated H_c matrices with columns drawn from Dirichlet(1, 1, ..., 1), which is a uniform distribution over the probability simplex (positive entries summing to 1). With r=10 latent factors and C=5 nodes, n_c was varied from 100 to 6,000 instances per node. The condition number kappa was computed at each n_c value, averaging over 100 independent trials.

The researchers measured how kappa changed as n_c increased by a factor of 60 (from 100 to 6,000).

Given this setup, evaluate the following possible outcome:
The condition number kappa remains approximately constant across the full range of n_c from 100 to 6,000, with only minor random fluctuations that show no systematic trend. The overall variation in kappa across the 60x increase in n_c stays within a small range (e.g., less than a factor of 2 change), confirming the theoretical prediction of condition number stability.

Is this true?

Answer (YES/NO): YES